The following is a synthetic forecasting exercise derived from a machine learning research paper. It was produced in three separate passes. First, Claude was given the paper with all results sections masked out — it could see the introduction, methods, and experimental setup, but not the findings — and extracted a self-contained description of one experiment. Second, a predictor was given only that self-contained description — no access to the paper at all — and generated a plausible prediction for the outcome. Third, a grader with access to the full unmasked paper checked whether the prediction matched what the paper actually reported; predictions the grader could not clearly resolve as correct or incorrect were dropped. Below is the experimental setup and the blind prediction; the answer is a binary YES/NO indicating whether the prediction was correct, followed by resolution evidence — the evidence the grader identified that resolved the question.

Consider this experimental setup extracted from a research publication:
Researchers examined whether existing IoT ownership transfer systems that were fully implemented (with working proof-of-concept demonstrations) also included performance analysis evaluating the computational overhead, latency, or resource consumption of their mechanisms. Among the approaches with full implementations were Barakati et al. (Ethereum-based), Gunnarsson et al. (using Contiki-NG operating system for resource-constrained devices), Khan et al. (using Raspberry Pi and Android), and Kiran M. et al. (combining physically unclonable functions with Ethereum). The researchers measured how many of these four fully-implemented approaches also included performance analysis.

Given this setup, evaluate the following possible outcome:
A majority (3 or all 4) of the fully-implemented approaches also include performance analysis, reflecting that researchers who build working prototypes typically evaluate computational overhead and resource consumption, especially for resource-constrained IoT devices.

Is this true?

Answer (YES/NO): NO